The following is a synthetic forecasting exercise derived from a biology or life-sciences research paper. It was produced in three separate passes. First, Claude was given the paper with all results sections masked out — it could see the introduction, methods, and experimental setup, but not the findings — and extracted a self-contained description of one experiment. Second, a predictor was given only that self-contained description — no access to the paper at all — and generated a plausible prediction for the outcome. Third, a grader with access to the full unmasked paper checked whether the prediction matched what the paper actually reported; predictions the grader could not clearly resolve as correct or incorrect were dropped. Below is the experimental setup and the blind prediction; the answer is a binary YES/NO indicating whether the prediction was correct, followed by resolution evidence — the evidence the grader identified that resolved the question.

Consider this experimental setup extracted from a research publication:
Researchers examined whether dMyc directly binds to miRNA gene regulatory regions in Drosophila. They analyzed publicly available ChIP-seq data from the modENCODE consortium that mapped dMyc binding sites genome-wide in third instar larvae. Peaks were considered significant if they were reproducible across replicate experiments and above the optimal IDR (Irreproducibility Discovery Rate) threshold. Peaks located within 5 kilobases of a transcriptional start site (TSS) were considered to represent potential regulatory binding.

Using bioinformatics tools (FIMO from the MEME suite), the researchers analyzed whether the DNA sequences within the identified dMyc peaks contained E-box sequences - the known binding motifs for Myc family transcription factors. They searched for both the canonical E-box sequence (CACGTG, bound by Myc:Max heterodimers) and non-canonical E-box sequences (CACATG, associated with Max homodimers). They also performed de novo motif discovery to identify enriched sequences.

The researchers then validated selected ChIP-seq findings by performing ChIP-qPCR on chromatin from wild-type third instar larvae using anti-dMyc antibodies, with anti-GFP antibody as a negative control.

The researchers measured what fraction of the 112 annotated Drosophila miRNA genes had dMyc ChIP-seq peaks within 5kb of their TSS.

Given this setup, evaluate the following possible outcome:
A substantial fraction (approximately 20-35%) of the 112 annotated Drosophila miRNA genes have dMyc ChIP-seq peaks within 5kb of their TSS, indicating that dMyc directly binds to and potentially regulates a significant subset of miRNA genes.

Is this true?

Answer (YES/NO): NO